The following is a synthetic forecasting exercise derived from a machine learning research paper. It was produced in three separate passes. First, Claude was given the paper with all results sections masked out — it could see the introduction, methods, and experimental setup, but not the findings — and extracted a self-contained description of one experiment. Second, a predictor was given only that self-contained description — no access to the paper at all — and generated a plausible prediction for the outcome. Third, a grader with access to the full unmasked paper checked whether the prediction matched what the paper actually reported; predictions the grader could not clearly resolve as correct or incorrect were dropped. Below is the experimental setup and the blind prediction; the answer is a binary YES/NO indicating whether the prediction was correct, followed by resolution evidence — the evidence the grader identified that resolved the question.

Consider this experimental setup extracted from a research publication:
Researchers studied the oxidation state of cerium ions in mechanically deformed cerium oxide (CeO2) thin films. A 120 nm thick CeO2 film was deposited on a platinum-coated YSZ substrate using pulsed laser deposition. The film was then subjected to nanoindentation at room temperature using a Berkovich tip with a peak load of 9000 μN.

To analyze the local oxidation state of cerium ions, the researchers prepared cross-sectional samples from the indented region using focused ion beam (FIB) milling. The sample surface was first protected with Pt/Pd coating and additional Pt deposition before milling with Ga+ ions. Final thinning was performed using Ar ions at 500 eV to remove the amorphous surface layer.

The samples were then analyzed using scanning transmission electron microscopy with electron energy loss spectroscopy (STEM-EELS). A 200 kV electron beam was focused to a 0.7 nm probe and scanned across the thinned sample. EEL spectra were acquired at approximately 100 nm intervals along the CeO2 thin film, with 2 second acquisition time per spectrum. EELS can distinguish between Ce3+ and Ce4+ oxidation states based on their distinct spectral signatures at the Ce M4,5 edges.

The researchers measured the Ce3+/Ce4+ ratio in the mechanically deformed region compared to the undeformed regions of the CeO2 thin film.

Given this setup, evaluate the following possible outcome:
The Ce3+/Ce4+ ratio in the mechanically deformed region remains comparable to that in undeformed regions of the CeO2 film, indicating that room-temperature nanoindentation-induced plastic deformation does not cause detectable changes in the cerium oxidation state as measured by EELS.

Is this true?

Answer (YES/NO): NO